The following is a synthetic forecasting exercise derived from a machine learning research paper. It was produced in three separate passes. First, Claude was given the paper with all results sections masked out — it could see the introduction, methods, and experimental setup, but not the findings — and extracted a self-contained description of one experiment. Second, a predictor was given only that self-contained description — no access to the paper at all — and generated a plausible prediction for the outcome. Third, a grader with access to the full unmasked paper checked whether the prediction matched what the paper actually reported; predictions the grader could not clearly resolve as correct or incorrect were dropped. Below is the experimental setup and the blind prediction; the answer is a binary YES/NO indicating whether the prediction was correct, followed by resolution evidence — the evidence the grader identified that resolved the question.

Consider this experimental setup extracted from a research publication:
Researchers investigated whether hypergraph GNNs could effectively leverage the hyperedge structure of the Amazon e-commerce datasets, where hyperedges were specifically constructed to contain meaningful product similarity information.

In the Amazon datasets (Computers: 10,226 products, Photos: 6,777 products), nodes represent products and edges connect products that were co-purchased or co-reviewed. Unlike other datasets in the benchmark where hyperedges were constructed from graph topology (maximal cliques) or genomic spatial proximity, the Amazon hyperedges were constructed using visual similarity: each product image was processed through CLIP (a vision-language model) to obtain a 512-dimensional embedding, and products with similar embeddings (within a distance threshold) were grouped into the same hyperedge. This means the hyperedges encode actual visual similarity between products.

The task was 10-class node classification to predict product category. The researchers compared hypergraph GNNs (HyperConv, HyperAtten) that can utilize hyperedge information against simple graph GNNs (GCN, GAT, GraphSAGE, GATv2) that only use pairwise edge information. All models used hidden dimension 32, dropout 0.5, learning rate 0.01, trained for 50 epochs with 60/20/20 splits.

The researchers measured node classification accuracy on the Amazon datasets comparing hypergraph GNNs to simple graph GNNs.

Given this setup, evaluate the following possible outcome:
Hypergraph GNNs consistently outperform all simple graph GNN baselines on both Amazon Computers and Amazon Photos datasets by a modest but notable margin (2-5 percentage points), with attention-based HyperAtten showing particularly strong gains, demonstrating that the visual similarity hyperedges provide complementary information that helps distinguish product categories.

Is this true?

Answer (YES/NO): NO